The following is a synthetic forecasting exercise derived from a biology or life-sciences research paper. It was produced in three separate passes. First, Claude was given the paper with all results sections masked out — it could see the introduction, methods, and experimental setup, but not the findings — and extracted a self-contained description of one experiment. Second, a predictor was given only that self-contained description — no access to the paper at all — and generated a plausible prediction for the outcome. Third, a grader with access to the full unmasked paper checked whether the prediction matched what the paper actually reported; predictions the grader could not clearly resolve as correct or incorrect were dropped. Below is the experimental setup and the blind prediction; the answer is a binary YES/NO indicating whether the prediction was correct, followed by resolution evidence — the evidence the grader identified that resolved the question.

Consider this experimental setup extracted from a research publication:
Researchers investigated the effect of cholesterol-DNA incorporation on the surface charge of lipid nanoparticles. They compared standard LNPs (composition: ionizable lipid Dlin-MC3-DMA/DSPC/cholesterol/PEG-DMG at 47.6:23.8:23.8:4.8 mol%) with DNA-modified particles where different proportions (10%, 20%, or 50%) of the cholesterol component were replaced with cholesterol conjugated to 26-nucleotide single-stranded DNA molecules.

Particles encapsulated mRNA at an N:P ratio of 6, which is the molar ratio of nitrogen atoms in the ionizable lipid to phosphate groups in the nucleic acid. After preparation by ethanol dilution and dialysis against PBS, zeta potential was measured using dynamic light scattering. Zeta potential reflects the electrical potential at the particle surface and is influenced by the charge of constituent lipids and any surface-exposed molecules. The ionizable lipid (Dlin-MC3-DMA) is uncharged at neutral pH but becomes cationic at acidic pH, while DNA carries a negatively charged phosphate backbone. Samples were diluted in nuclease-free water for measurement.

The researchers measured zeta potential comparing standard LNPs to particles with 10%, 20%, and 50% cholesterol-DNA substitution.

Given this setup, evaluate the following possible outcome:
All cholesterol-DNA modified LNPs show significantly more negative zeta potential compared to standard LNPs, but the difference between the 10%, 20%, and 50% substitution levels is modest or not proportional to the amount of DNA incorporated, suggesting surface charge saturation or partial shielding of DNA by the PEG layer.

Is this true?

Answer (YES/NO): NO